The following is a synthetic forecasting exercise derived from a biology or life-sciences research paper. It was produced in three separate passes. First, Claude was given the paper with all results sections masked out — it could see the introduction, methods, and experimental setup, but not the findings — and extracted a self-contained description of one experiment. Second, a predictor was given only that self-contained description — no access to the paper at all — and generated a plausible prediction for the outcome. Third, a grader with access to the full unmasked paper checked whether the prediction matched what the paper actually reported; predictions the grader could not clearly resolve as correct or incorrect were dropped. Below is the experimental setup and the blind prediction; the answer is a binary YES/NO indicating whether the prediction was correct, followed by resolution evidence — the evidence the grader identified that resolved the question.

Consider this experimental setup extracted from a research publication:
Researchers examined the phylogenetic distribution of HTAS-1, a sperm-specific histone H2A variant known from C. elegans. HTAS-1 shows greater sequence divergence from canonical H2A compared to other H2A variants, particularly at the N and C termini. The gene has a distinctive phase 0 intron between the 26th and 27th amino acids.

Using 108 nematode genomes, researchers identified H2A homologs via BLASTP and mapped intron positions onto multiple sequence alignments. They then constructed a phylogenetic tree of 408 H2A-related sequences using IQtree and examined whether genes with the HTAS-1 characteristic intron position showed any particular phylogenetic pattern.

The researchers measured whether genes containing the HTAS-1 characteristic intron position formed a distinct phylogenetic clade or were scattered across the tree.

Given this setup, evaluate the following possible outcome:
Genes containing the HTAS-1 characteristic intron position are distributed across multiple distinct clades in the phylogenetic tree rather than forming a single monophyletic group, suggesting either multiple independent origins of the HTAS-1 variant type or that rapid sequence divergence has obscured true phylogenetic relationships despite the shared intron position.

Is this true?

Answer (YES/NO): NO